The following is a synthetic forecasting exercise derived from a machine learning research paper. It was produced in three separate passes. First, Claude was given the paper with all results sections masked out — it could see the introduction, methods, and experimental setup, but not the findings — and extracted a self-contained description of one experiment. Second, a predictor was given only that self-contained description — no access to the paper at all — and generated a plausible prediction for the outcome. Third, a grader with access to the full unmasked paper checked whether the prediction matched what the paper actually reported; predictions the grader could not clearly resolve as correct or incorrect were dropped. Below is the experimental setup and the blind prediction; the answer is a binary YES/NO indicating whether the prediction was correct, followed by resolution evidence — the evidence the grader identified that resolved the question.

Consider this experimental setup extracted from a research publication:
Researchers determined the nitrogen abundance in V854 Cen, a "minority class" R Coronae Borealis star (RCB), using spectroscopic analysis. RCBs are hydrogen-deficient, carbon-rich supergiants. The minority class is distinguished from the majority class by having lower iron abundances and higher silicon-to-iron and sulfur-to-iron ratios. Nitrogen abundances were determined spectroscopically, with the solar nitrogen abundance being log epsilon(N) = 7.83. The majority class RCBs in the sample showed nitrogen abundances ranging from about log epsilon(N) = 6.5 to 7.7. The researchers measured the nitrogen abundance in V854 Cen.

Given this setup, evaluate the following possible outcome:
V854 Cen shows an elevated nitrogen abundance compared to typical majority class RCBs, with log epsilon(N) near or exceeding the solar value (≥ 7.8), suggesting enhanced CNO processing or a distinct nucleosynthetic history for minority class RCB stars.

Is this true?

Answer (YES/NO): NO